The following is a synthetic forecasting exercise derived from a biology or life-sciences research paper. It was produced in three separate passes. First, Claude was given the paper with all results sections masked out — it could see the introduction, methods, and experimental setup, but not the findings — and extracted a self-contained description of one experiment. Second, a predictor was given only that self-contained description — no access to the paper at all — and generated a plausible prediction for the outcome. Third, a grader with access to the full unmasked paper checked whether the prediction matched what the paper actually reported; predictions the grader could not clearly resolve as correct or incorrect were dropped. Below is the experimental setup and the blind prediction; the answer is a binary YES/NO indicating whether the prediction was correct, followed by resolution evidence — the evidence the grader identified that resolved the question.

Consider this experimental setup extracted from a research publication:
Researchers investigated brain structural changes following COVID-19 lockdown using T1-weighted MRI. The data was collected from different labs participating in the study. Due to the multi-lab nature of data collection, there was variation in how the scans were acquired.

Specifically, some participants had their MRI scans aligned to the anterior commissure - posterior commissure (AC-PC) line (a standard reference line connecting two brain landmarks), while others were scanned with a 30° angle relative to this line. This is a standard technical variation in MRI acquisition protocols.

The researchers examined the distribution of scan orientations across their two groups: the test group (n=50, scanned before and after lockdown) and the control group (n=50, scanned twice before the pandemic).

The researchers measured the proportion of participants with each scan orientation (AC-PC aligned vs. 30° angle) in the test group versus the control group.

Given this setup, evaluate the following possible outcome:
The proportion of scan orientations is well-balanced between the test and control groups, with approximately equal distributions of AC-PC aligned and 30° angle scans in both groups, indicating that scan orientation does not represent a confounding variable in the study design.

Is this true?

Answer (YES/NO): NO